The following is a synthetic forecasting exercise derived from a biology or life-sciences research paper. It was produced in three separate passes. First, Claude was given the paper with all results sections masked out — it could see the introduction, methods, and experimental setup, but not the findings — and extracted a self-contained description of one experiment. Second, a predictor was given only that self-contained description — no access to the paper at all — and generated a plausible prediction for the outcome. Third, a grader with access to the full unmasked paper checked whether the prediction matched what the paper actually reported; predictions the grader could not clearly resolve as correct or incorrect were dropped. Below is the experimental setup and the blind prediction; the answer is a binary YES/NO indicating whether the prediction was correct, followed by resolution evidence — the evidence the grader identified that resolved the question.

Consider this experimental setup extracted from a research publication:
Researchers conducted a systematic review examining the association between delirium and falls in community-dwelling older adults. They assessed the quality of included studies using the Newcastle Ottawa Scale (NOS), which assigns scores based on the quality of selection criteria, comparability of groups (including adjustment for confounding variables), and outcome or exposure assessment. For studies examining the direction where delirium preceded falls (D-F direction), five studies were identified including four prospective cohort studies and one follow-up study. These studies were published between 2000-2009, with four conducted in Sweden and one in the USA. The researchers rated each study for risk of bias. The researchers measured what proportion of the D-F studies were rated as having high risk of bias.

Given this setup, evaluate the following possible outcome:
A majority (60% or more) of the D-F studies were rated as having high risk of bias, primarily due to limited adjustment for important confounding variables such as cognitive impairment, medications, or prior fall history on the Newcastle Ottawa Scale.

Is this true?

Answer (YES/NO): YES